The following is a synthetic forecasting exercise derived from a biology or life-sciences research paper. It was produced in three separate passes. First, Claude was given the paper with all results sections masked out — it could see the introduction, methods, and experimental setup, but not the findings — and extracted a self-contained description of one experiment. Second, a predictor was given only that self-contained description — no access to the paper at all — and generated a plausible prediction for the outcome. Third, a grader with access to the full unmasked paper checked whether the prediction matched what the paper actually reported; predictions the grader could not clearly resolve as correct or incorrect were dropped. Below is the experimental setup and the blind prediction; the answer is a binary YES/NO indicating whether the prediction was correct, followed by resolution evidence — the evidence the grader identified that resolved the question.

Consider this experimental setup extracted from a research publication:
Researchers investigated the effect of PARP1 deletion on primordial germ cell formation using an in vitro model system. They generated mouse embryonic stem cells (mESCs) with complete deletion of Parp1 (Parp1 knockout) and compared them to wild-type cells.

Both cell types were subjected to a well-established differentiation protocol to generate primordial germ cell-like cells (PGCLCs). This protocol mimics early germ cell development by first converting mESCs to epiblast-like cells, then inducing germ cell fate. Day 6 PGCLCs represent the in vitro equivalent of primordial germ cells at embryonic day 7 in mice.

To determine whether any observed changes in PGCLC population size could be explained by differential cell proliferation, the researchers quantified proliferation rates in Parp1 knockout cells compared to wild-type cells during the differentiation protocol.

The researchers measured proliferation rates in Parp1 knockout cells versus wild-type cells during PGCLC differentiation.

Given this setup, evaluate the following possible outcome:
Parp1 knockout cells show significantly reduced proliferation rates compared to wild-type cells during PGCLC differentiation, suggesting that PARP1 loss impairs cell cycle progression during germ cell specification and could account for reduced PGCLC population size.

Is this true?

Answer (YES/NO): NO